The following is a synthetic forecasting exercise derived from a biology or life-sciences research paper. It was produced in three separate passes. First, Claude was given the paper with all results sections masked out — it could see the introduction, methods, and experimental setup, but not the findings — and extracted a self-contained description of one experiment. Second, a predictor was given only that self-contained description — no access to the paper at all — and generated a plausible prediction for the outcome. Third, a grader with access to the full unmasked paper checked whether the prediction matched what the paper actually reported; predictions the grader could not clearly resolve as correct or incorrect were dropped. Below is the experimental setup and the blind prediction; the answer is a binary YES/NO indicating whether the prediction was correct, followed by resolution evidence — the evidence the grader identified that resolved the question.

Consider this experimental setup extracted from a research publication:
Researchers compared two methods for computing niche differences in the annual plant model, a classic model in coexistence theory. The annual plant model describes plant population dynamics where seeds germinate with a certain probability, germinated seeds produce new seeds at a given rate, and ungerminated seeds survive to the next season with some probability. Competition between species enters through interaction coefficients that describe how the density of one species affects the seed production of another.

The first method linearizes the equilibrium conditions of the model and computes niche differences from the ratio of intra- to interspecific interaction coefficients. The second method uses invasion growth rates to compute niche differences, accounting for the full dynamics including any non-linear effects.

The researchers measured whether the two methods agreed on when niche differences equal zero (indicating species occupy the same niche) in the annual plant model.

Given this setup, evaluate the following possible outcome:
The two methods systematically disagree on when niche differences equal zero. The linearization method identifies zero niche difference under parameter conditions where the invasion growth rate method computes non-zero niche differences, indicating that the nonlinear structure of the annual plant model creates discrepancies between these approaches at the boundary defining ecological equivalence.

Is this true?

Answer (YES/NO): NO